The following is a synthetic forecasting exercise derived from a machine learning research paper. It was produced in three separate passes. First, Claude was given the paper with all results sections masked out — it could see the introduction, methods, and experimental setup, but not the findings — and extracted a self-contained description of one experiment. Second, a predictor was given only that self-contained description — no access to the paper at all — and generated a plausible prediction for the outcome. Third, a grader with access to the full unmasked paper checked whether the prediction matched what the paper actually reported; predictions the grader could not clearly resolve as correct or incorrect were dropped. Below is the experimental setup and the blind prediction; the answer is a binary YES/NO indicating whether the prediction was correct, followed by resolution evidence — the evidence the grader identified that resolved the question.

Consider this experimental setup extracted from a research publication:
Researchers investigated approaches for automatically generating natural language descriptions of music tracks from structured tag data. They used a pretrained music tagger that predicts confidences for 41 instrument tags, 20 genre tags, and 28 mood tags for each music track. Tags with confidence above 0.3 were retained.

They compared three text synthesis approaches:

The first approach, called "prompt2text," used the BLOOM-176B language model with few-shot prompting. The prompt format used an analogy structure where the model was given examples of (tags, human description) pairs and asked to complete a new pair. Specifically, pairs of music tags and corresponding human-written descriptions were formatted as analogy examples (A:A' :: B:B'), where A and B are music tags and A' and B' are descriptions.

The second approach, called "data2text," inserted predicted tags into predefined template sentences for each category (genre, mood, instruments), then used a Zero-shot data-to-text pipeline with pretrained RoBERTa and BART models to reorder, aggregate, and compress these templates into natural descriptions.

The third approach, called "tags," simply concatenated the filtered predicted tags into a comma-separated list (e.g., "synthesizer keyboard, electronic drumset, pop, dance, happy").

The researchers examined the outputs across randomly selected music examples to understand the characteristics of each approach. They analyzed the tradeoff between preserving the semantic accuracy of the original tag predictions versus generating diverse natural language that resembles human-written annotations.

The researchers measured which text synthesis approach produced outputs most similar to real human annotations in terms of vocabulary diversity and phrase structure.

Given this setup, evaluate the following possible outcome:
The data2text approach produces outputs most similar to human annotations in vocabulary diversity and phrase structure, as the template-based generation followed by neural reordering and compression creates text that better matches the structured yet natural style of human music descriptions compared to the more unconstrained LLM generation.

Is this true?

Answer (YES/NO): NO